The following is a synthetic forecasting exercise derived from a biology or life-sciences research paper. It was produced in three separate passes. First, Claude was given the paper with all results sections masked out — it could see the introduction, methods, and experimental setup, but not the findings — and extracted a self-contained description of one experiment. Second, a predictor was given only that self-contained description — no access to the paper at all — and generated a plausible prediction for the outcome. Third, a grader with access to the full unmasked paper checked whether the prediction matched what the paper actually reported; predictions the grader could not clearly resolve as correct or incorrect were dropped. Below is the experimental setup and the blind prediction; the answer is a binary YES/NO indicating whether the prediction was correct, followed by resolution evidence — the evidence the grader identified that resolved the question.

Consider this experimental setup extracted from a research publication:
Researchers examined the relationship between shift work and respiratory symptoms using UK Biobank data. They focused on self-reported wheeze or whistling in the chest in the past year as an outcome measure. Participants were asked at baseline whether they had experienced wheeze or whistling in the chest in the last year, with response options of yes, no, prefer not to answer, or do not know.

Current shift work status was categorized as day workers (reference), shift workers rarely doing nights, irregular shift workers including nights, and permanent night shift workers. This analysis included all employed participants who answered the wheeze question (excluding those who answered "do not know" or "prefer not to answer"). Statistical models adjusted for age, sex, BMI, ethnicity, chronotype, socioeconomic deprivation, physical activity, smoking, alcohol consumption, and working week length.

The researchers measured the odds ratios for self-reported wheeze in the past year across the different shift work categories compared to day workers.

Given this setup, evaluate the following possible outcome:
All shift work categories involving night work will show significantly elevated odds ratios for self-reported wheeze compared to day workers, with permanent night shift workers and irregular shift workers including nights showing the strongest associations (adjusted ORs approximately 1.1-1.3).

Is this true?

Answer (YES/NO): YES